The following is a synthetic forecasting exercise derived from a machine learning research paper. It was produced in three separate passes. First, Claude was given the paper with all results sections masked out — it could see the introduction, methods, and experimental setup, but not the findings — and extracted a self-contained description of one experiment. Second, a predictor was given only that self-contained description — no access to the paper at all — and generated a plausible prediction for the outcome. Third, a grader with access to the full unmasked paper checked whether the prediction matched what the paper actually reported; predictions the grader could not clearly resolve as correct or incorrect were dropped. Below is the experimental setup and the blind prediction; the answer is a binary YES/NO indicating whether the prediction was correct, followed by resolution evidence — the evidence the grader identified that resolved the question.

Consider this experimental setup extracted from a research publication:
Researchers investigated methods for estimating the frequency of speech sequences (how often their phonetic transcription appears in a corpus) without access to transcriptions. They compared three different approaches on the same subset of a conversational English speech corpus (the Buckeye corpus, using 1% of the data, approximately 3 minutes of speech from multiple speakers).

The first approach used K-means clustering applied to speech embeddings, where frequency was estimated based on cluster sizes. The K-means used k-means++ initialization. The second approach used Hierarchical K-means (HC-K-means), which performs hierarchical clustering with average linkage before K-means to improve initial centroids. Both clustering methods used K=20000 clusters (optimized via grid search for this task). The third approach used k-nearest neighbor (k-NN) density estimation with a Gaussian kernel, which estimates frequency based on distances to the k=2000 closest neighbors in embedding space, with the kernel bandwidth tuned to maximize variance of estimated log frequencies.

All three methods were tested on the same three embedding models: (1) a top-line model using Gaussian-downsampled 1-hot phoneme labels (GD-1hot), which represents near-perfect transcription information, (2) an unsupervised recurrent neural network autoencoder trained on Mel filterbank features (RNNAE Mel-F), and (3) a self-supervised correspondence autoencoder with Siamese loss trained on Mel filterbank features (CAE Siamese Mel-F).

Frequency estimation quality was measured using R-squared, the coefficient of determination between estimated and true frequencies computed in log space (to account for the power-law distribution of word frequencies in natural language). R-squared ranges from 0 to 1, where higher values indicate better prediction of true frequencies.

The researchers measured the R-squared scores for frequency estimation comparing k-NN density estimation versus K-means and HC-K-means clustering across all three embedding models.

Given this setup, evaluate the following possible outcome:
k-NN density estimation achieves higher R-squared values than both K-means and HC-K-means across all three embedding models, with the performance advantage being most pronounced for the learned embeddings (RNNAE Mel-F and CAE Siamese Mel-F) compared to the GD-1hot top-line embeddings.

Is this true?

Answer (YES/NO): YES